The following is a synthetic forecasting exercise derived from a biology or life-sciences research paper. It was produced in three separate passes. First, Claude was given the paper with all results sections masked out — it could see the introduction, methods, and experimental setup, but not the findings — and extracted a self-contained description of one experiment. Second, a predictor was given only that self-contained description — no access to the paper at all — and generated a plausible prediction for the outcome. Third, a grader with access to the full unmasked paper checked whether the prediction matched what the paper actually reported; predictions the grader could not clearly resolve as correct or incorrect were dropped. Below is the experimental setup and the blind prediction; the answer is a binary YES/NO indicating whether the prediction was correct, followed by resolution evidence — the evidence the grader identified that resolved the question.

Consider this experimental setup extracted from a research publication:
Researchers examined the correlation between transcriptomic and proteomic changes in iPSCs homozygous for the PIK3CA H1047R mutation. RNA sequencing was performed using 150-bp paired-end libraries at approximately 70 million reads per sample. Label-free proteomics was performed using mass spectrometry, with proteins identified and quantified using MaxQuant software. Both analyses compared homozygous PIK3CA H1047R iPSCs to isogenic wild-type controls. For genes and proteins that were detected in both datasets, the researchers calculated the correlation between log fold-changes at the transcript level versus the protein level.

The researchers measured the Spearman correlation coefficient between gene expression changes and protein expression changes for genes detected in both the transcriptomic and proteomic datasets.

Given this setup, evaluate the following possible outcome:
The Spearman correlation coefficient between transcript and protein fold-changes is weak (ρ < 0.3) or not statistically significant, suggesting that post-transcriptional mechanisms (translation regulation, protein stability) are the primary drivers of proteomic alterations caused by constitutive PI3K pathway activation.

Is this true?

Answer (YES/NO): NO